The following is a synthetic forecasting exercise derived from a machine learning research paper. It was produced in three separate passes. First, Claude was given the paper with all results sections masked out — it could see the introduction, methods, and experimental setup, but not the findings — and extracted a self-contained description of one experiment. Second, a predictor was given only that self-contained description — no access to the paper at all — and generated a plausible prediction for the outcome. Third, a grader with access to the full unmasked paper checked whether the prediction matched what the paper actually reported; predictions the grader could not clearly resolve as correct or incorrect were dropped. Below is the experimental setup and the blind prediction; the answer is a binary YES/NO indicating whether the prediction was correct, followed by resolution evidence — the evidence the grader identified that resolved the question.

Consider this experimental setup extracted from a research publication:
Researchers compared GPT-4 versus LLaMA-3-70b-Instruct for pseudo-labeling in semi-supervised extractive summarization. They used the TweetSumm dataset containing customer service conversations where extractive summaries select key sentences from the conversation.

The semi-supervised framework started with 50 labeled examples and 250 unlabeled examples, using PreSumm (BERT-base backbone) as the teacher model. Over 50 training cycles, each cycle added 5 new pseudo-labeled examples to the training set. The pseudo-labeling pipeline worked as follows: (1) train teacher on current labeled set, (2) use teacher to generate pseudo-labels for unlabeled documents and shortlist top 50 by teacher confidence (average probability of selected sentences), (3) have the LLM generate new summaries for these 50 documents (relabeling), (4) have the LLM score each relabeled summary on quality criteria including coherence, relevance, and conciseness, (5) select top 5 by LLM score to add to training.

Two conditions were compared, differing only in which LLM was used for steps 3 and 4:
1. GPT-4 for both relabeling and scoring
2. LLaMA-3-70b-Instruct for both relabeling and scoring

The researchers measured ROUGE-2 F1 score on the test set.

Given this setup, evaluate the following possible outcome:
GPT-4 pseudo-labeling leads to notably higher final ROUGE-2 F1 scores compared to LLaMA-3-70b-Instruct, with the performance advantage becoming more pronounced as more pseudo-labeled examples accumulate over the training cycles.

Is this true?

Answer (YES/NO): NO